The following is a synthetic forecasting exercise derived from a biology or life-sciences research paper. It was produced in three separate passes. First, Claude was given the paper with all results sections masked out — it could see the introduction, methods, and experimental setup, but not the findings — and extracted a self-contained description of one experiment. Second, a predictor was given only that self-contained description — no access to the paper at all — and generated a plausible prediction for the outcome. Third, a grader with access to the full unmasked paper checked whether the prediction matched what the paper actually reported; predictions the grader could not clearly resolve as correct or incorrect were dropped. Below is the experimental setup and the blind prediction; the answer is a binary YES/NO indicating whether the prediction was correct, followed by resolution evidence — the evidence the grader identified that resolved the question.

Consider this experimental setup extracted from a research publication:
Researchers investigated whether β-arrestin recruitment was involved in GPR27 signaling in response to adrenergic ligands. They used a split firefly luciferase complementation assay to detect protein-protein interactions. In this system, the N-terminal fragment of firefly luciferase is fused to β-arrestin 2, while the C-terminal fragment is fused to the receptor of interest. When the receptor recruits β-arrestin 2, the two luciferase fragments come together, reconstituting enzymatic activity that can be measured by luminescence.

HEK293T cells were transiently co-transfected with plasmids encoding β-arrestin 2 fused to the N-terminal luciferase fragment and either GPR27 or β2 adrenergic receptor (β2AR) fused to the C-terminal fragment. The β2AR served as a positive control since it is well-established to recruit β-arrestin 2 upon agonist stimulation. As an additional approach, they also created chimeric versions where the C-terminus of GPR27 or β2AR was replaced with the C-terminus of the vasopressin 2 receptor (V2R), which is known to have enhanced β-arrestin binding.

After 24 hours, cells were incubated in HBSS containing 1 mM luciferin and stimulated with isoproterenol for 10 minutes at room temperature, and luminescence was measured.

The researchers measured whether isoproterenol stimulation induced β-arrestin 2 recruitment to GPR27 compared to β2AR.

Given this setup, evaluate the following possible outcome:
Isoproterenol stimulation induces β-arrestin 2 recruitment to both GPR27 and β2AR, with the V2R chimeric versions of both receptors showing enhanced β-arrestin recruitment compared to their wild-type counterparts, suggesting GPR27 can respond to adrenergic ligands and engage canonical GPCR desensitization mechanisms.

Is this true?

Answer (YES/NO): NO